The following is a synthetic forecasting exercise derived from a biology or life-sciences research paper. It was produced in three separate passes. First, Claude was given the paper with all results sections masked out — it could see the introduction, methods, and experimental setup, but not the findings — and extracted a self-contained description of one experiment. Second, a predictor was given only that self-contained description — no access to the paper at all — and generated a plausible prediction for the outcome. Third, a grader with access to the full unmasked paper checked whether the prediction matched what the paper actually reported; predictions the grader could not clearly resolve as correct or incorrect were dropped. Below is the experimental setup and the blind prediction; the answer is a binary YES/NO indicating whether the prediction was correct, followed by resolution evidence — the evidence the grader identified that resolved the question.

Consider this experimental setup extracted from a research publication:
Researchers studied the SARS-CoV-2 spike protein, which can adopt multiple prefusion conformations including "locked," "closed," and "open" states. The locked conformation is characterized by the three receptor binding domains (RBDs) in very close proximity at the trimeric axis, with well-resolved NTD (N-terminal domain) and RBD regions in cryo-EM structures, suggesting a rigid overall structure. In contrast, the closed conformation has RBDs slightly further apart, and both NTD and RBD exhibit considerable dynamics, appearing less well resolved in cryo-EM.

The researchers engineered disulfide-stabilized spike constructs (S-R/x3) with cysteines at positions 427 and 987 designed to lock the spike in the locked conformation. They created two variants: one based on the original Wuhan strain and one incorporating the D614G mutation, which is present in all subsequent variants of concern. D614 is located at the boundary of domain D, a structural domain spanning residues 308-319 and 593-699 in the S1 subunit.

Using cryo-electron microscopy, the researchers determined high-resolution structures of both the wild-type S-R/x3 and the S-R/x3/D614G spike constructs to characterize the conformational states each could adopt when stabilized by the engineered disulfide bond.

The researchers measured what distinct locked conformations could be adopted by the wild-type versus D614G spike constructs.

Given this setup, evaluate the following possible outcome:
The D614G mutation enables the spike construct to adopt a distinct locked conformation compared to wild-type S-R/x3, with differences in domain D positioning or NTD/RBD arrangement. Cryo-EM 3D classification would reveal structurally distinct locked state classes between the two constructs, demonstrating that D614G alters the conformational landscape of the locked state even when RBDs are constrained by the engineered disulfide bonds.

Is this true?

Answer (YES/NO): NO